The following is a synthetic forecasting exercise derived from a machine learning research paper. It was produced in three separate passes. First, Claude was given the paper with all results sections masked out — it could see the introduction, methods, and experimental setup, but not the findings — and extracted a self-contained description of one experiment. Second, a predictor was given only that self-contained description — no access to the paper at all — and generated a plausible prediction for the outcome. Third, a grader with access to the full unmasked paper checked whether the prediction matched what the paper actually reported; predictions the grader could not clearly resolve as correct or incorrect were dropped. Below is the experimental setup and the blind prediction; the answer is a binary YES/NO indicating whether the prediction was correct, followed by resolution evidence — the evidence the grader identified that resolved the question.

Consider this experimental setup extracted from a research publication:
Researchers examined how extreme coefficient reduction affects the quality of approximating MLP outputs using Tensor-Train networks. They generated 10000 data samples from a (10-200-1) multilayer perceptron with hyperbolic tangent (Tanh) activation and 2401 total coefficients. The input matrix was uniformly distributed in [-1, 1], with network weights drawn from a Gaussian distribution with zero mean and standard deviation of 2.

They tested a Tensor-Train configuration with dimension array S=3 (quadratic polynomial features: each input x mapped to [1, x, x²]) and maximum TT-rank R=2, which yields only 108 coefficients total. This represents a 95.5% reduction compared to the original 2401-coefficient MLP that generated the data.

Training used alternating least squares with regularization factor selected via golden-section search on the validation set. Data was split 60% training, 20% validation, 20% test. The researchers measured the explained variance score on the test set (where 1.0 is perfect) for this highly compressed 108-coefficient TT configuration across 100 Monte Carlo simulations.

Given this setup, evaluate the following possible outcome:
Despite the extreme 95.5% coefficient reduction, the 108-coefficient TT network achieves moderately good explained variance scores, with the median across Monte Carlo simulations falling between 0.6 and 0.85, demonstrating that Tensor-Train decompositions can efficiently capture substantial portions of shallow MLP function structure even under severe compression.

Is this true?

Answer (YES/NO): YES